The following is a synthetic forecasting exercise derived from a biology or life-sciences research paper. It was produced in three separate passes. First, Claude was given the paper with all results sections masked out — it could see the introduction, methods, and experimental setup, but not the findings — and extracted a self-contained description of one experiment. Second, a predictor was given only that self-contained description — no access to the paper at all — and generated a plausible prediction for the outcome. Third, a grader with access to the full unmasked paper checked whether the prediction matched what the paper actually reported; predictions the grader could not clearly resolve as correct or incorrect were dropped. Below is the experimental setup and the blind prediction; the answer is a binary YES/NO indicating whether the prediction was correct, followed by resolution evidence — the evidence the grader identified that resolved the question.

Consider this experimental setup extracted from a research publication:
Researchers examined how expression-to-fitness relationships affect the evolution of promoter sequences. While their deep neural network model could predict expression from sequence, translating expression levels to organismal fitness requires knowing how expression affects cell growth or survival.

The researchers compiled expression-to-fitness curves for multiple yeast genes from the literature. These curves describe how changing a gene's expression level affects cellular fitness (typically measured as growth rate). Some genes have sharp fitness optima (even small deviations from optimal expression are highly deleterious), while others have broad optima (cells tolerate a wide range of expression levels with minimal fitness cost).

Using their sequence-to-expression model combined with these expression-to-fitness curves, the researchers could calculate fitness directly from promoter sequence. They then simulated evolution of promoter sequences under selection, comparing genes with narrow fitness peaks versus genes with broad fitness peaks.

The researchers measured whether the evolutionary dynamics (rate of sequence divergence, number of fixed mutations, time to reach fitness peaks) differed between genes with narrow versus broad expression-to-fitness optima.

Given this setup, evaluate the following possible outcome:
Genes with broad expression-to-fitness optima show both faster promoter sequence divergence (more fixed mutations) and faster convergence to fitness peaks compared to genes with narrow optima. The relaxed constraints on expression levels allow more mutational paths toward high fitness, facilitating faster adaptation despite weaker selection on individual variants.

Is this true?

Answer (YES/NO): NO